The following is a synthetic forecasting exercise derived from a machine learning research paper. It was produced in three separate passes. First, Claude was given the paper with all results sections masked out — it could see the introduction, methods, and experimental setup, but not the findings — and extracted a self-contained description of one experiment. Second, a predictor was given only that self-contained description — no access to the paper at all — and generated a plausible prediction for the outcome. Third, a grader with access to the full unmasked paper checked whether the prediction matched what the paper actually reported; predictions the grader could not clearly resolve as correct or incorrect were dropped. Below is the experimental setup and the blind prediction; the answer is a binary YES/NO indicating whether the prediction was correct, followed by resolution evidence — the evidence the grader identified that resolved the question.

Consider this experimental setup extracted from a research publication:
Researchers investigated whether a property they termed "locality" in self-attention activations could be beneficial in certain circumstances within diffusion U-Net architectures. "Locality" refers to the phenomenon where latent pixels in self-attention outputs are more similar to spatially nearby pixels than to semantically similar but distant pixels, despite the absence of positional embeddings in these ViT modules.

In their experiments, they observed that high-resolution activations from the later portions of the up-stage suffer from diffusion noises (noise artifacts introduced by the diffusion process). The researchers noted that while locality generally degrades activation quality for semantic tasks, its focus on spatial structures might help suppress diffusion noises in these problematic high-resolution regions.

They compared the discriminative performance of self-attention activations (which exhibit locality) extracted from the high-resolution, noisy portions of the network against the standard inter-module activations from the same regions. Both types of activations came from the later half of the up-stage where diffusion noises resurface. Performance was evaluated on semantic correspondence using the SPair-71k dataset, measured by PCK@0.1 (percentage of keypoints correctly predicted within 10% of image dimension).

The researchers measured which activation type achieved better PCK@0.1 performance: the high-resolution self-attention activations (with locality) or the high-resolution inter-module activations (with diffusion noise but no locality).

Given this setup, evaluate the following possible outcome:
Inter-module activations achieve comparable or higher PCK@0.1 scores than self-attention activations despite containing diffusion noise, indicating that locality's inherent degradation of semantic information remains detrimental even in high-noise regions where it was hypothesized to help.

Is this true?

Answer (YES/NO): NO